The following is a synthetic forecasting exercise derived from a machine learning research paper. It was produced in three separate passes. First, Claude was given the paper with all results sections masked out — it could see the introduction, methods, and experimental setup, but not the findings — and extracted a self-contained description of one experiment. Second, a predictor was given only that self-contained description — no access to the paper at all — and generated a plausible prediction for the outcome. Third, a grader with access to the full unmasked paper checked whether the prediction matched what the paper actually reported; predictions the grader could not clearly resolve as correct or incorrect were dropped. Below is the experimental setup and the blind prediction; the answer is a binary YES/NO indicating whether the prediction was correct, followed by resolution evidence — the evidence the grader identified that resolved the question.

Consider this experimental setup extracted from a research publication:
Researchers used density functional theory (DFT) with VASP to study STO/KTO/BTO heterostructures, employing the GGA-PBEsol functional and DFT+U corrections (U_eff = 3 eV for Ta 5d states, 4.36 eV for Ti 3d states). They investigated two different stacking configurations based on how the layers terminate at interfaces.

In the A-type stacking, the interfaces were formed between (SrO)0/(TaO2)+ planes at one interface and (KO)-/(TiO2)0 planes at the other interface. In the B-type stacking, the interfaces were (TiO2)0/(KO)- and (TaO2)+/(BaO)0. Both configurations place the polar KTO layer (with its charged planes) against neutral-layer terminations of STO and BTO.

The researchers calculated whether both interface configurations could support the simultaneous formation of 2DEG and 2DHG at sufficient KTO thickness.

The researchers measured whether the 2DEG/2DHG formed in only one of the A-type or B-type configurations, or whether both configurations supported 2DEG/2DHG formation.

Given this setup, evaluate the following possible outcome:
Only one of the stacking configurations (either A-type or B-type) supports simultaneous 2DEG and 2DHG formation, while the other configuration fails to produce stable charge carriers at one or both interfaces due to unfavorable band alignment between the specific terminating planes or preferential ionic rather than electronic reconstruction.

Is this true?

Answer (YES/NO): NO